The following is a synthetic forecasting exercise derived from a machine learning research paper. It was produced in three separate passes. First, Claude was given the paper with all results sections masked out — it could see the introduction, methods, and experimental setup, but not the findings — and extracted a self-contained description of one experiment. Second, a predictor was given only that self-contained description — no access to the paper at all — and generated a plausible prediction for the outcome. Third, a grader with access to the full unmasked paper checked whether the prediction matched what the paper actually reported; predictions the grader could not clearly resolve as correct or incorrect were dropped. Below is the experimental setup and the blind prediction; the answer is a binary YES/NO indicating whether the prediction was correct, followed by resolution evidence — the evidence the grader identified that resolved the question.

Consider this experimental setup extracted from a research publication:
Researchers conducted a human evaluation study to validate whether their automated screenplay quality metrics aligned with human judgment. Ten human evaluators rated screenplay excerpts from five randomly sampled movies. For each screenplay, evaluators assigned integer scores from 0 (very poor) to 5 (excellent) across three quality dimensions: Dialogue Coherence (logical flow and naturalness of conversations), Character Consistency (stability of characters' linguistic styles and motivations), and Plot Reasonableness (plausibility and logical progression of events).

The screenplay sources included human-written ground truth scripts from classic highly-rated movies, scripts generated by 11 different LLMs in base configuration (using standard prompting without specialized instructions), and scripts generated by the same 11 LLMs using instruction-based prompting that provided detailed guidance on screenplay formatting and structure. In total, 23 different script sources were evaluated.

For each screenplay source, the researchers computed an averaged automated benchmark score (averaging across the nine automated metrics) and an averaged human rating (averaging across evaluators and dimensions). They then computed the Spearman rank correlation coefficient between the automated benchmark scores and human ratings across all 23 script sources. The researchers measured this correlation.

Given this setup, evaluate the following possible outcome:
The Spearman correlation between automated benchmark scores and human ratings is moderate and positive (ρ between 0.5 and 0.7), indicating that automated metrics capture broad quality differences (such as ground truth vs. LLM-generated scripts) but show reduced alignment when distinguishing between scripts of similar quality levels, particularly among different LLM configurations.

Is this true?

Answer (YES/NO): NO